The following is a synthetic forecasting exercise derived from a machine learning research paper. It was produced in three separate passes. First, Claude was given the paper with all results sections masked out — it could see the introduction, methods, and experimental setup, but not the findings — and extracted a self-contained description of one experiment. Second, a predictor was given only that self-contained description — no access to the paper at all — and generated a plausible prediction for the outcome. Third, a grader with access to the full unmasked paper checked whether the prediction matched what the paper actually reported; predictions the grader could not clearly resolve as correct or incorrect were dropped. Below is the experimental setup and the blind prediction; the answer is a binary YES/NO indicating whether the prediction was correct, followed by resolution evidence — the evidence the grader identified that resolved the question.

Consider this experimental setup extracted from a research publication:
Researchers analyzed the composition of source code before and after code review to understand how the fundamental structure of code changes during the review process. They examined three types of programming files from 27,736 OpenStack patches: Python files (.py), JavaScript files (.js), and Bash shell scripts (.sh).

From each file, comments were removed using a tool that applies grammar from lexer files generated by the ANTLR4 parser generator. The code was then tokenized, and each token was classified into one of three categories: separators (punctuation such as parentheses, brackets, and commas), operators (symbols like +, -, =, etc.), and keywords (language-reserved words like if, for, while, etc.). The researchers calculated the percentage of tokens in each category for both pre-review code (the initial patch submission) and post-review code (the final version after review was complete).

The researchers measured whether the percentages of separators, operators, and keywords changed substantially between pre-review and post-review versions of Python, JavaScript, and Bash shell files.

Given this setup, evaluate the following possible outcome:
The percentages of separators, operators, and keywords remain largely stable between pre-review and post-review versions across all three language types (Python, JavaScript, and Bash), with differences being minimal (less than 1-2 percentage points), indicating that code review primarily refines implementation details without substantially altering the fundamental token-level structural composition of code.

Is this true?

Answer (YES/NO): YES